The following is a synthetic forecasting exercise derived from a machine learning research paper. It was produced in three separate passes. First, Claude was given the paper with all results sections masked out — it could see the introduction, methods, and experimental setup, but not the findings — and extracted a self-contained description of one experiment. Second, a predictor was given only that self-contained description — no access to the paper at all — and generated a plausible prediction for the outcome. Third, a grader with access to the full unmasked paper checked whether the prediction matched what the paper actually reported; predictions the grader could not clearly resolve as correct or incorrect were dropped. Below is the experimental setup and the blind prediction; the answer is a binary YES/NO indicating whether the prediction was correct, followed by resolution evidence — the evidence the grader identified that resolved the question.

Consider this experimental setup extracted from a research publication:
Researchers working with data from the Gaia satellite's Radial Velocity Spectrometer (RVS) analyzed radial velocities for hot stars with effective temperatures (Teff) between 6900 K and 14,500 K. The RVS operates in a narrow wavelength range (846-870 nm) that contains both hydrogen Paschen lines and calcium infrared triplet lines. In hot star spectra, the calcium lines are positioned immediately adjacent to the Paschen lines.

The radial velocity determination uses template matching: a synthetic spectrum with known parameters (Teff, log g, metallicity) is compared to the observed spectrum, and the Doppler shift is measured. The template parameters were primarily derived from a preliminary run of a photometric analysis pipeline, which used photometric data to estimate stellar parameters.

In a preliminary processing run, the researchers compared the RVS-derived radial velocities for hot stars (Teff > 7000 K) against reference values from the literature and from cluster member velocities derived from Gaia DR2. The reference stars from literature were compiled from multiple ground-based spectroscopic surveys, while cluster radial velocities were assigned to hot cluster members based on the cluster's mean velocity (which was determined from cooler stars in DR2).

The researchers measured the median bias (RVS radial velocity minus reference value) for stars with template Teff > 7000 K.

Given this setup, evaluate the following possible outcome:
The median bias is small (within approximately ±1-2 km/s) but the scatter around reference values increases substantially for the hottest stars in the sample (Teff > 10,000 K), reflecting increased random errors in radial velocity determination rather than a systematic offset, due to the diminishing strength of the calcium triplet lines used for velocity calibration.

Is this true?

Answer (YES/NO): NO